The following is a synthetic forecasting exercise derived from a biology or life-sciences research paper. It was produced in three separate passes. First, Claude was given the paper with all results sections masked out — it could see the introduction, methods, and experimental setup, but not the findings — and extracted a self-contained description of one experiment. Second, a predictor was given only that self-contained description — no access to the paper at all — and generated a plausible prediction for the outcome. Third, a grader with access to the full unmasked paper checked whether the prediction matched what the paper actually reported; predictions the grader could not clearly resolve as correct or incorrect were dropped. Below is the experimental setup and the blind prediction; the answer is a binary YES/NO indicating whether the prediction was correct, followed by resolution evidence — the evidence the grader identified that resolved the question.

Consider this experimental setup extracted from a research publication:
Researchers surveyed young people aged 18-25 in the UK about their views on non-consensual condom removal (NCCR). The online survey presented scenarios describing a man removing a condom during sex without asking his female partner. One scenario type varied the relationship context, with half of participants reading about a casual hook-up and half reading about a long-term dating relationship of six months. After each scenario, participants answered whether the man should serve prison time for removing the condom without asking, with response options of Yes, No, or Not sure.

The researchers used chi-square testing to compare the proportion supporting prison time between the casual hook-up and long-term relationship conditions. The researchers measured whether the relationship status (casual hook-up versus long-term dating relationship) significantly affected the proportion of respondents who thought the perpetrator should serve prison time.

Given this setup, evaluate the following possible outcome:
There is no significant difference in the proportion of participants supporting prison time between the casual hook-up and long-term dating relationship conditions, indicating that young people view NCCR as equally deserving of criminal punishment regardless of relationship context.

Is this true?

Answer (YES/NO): NO